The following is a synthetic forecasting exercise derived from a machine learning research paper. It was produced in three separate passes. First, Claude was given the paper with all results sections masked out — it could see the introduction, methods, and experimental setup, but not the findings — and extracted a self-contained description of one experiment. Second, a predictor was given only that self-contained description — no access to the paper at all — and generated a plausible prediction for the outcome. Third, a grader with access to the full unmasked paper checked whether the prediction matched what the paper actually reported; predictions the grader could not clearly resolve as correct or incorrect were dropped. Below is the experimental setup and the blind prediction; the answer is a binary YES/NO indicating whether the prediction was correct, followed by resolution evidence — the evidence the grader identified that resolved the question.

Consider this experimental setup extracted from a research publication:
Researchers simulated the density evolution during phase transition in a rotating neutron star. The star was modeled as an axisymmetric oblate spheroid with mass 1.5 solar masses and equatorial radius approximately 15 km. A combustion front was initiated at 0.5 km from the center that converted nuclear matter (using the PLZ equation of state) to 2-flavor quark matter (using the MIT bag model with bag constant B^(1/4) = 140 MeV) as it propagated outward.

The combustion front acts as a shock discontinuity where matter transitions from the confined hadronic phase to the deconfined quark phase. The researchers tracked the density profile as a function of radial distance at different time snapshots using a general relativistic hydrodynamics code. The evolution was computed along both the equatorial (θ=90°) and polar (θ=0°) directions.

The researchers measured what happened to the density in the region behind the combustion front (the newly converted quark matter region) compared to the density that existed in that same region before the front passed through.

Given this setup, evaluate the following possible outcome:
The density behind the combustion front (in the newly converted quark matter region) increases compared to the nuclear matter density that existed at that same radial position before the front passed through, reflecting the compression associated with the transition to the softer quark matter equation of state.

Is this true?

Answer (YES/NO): YES